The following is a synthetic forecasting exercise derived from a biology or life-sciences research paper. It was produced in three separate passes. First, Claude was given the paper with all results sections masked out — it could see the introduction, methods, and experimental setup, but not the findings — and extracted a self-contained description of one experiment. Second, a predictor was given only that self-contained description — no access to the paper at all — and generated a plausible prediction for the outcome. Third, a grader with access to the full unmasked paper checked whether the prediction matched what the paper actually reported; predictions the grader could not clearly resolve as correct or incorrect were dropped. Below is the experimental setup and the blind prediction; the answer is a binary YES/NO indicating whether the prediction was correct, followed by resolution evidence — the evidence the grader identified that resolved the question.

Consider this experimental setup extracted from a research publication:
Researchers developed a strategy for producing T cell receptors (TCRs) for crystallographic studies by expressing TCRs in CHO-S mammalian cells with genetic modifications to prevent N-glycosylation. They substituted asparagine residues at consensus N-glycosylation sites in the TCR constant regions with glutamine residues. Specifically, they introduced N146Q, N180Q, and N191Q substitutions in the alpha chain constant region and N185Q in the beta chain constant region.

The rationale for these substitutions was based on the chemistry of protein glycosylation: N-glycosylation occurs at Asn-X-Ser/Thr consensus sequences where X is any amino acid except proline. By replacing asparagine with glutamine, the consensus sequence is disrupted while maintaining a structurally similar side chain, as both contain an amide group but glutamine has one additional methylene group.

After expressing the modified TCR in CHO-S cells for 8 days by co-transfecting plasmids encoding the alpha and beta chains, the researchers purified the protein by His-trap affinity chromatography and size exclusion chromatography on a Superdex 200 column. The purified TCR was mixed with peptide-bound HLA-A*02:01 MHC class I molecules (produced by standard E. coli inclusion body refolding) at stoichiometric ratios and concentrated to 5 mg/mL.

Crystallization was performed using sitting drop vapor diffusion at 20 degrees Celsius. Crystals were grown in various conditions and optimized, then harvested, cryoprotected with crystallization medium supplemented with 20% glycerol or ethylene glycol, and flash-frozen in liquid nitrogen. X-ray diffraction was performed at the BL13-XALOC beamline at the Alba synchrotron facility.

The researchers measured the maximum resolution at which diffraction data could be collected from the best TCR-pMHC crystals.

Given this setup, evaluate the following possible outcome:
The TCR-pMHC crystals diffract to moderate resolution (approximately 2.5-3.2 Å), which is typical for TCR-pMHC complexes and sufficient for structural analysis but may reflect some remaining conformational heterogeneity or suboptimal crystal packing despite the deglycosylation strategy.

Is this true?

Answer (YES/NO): NO